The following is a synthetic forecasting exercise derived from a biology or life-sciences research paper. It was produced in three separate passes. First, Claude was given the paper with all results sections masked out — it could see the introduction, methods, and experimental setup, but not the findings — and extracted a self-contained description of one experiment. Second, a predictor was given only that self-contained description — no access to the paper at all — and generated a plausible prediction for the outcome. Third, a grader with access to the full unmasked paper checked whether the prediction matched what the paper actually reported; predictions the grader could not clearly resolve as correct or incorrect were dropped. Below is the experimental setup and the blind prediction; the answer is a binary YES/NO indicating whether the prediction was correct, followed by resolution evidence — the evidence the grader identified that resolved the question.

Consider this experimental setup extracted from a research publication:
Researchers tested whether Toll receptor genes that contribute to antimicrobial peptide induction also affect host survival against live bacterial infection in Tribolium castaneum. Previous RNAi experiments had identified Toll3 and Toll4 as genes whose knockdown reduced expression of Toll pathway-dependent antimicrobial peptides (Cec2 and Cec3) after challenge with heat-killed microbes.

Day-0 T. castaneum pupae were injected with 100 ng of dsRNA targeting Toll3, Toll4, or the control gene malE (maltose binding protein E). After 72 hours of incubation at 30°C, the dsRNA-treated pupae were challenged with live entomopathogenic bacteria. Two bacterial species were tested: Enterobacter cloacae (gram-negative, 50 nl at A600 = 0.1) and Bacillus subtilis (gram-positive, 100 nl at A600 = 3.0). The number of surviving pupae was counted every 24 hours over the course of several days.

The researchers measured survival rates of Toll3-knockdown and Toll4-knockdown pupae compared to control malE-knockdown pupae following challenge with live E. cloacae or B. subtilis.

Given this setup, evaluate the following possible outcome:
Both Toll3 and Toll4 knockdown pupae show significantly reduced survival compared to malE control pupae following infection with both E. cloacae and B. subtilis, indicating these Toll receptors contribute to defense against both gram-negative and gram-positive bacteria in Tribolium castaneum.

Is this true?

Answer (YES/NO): NO